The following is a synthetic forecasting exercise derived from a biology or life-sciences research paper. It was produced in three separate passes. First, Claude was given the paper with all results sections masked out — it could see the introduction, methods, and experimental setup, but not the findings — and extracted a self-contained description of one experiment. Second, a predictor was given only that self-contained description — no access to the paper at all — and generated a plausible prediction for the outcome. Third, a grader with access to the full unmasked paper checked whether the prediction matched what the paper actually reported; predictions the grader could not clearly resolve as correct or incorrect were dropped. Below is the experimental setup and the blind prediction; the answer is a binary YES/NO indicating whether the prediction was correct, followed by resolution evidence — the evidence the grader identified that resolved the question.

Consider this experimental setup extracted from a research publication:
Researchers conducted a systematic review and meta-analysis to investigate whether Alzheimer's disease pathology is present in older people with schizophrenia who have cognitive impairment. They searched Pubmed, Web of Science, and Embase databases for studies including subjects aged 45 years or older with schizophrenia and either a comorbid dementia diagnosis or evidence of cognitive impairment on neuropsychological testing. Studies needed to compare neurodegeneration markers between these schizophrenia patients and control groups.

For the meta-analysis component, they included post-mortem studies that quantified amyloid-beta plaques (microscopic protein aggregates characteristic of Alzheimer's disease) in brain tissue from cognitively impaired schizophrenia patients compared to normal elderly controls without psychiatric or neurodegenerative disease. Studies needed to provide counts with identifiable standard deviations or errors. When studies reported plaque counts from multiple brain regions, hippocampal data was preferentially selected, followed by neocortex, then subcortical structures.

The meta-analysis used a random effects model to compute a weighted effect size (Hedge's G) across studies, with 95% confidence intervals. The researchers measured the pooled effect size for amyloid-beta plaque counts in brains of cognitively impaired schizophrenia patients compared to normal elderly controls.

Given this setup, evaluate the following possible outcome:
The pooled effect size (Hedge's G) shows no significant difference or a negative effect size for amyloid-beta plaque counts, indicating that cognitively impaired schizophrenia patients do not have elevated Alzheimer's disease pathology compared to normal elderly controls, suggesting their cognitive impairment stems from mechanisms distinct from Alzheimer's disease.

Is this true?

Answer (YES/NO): YES